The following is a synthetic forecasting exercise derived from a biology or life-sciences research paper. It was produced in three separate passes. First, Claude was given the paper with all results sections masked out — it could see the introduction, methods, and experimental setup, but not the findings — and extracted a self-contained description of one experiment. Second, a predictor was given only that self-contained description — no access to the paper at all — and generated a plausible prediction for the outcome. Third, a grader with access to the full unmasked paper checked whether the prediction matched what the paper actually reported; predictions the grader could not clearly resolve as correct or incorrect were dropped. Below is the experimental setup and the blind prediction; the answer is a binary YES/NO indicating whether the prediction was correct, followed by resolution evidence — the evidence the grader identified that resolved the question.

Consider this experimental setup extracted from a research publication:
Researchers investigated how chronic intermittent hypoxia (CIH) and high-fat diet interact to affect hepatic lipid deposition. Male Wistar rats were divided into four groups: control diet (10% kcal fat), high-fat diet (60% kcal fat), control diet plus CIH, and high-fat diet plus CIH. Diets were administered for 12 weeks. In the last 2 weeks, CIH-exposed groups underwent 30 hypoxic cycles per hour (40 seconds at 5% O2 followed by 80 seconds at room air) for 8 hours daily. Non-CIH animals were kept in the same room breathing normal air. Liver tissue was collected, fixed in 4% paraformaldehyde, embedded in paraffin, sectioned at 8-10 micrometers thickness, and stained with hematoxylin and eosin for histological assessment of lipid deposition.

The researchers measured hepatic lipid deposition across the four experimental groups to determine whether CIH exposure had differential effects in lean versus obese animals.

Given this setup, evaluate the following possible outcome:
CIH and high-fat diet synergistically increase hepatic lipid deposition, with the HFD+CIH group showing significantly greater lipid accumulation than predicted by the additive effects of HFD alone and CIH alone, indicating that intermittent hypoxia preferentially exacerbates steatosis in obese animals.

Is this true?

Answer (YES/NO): YES